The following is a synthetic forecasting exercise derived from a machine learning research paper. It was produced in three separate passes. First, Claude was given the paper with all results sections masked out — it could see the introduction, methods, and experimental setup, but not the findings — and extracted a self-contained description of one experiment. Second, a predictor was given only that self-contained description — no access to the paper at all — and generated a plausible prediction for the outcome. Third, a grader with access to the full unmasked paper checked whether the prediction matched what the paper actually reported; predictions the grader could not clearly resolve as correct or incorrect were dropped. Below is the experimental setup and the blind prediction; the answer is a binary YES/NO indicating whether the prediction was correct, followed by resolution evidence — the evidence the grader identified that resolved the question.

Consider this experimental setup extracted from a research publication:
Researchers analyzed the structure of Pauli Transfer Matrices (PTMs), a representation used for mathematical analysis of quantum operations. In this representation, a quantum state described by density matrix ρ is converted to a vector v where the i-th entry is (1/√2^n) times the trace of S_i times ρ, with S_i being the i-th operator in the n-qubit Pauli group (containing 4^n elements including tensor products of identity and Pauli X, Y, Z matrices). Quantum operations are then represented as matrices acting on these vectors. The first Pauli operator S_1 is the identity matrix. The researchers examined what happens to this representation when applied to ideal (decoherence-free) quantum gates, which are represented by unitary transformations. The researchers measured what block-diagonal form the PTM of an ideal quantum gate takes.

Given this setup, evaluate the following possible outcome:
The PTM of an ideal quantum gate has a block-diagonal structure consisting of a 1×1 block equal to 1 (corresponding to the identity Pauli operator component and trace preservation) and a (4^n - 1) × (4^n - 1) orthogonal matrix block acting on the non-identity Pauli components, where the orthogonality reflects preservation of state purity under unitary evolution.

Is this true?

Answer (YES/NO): YES